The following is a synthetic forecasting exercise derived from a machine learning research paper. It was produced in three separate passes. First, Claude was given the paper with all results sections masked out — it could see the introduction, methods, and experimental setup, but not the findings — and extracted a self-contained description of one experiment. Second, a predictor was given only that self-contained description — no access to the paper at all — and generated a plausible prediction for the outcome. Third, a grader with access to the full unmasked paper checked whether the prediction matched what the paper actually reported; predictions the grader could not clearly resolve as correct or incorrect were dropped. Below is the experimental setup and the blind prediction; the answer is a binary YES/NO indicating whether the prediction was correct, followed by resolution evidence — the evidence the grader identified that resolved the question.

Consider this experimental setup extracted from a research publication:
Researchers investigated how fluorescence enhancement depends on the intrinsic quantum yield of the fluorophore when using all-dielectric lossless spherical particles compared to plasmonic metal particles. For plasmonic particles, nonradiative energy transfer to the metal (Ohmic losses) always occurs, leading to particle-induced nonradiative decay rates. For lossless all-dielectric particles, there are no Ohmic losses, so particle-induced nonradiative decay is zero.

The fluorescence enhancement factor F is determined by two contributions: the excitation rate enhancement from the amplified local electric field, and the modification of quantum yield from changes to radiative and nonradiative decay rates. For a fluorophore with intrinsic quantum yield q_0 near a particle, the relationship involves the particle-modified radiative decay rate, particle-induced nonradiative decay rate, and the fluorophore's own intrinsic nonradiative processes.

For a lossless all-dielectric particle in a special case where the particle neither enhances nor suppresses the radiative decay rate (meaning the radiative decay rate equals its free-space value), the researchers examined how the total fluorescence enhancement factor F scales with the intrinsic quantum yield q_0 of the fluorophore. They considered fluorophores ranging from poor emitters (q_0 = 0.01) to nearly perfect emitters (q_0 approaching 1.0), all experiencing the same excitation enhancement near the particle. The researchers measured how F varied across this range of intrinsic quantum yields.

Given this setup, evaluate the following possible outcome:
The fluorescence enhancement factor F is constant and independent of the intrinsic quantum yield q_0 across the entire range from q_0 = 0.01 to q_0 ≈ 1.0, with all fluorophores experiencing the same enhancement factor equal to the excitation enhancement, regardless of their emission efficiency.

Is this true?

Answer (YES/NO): YES